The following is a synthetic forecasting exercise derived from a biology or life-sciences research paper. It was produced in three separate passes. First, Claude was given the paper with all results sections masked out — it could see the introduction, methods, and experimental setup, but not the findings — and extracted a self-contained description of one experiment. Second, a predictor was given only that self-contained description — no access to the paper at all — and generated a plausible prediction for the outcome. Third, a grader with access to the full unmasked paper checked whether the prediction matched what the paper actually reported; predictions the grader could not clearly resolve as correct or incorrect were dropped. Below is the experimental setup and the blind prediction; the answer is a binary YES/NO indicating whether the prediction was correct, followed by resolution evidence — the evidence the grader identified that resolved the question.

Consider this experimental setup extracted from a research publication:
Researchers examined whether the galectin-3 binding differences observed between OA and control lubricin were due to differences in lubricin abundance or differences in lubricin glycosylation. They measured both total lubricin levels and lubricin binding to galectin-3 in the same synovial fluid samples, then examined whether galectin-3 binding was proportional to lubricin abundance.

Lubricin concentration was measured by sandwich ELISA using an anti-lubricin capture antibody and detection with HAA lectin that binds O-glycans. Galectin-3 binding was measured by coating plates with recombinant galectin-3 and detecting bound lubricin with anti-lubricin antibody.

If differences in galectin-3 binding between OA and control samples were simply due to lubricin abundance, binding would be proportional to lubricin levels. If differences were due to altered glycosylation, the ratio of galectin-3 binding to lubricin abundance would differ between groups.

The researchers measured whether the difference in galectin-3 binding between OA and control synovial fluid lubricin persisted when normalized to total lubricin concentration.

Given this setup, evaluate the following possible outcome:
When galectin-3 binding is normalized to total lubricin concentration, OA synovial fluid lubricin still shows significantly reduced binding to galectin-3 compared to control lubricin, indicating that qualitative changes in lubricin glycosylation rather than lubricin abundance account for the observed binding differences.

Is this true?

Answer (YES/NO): YES